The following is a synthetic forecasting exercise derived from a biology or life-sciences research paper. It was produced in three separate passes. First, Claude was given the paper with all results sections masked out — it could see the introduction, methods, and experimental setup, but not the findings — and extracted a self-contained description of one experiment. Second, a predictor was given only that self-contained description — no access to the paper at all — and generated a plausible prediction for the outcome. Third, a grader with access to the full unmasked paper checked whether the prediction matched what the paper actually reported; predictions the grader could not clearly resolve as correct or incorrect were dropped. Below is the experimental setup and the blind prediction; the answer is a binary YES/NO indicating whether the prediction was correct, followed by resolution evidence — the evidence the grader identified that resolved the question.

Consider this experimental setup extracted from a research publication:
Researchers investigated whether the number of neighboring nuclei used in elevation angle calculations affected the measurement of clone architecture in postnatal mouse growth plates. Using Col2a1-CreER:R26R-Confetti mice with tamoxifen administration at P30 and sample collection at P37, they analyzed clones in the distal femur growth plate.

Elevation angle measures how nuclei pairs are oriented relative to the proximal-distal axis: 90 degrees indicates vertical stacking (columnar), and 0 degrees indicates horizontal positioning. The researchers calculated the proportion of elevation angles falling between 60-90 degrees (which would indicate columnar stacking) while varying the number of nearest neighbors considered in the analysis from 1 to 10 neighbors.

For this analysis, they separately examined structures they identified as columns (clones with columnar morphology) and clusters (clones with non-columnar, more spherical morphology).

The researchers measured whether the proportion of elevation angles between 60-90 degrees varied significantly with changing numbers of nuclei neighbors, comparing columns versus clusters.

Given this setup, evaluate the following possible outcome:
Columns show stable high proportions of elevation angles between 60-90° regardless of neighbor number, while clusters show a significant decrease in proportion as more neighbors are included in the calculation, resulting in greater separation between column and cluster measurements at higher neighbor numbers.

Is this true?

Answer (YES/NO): NO